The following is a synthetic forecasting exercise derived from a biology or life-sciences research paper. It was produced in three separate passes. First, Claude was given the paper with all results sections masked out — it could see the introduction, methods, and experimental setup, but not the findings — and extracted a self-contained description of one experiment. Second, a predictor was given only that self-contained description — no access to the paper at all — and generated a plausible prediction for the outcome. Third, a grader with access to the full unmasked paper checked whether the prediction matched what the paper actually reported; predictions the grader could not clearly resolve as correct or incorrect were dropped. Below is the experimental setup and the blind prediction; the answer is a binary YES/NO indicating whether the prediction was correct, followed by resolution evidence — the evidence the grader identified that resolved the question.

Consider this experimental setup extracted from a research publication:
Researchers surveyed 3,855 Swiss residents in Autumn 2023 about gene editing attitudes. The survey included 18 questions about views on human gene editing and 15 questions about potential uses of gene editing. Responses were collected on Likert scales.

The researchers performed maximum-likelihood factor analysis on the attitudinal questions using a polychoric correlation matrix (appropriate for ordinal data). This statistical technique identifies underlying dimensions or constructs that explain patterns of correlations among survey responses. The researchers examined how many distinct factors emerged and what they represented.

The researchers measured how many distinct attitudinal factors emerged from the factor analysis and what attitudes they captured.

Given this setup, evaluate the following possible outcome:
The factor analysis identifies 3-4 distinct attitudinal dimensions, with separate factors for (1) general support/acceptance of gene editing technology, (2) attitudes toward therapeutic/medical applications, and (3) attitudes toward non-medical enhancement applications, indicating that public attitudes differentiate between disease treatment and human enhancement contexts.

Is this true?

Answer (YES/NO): NO